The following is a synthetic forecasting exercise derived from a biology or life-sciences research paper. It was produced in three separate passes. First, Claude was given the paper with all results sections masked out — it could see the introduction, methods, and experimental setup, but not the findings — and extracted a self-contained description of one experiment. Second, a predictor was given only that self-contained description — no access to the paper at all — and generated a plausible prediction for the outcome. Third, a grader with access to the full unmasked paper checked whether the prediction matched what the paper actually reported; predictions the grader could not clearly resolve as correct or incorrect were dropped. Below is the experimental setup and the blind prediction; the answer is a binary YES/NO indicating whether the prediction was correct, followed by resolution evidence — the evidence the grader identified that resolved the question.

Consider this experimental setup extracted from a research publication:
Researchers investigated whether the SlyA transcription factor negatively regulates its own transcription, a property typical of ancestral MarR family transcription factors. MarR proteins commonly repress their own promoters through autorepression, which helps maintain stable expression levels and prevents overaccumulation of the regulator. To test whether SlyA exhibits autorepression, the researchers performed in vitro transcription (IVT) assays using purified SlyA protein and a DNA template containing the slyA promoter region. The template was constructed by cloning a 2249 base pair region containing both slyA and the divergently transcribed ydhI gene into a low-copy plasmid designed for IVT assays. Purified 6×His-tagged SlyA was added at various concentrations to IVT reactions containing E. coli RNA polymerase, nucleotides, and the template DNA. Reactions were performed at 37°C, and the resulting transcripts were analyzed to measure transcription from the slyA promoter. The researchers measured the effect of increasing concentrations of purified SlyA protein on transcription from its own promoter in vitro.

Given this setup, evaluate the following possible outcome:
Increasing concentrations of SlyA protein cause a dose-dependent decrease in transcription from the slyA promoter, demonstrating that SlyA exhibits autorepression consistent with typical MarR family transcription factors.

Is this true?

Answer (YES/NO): YES